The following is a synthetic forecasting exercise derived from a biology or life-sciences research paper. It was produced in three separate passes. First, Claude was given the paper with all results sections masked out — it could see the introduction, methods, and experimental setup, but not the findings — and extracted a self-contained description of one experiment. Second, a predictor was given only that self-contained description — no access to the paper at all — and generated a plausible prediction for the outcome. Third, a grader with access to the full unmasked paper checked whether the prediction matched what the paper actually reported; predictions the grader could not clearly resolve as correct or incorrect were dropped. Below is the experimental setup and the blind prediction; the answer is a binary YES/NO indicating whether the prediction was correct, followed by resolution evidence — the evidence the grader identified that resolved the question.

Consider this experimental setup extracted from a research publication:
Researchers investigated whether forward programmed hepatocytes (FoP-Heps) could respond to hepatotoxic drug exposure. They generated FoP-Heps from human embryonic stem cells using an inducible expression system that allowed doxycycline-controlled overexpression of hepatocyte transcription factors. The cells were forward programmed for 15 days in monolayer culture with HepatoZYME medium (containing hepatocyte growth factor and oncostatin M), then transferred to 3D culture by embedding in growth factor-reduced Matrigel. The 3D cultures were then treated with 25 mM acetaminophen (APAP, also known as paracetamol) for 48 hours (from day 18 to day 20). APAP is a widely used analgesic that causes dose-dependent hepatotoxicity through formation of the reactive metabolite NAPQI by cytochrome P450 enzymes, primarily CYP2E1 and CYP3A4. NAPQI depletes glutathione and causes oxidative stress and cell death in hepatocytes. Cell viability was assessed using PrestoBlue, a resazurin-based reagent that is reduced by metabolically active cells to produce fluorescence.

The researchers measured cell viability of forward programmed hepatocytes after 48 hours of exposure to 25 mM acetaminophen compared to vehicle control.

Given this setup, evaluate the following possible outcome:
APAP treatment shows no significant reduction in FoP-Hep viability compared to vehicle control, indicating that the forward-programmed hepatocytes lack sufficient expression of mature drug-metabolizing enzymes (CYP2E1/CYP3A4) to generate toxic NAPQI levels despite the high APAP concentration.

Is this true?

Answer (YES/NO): NO